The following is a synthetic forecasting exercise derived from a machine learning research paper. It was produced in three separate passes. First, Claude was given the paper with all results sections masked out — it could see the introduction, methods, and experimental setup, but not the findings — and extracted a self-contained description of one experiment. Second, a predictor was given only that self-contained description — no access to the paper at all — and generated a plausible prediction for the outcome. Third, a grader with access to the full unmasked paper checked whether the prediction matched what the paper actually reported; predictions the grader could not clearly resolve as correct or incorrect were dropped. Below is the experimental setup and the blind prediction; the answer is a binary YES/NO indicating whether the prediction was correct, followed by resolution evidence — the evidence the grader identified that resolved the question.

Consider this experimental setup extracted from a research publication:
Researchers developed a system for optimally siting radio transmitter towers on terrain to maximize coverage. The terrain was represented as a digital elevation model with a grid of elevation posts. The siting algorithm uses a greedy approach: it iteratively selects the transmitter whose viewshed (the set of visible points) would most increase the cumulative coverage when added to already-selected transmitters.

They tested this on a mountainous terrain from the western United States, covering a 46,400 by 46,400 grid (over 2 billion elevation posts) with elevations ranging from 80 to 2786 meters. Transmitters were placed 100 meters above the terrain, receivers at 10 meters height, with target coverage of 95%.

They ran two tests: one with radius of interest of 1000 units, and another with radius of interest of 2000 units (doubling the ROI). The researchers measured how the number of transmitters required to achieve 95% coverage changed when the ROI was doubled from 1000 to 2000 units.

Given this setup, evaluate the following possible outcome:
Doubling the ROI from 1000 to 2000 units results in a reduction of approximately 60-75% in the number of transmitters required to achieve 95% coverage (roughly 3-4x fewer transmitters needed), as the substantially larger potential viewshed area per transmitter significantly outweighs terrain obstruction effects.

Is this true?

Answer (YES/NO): NO